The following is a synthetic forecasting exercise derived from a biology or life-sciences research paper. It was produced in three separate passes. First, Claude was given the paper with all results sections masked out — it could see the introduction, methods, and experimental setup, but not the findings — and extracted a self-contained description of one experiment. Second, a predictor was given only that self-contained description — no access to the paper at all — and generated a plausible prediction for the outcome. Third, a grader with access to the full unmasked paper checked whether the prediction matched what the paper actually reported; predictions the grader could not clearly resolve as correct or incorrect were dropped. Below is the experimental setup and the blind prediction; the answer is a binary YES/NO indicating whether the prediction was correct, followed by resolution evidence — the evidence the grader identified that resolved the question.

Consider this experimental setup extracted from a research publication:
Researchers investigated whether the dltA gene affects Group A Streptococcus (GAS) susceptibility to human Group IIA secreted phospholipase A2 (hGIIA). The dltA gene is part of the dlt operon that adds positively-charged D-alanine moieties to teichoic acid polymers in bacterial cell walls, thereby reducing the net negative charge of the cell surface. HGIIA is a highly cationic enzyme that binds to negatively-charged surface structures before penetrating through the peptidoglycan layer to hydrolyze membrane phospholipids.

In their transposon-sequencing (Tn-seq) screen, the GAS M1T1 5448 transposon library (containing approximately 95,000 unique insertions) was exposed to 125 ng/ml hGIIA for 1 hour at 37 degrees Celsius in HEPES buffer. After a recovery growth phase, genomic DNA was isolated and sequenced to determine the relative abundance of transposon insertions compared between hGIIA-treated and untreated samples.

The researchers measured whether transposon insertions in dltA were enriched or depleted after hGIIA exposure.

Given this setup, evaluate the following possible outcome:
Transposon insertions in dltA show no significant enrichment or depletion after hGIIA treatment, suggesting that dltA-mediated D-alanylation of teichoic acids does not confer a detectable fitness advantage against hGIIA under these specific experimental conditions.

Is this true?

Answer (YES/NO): NO